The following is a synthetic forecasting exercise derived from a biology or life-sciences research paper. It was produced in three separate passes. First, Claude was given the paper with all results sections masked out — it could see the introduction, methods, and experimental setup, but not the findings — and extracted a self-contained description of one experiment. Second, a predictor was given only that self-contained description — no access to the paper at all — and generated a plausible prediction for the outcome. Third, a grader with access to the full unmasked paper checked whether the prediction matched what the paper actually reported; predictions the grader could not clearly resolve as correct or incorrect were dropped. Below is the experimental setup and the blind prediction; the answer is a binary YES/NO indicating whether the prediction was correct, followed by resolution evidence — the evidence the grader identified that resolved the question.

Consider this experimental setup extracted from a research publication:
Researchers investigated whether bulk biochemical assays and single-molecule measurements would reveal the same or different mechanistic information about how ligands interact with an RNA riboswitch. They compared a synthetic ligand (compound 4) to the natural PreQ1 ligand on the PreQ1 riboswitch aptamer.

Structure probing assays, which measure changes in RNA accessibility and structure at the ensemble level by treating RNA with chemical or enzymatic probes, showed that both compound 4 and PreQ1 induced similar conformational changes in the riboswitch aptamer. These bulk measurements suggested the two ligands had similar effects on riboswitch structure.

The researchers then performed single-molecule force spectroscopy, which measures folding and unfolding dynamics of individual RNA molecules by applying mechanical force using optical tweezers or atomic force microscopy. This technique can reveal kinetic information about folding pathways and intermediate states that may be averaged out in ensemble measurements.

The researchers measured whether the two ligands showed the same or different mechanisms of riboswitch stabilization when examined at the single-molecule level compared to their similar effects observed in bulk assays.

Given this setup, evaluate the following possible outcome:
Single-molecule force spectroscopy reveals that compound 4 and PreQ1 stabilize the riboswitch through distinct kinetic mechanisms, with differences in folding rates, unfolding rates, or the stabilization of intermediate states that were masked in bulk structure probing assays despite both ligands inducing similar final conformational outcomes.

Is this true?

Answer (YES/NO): YES